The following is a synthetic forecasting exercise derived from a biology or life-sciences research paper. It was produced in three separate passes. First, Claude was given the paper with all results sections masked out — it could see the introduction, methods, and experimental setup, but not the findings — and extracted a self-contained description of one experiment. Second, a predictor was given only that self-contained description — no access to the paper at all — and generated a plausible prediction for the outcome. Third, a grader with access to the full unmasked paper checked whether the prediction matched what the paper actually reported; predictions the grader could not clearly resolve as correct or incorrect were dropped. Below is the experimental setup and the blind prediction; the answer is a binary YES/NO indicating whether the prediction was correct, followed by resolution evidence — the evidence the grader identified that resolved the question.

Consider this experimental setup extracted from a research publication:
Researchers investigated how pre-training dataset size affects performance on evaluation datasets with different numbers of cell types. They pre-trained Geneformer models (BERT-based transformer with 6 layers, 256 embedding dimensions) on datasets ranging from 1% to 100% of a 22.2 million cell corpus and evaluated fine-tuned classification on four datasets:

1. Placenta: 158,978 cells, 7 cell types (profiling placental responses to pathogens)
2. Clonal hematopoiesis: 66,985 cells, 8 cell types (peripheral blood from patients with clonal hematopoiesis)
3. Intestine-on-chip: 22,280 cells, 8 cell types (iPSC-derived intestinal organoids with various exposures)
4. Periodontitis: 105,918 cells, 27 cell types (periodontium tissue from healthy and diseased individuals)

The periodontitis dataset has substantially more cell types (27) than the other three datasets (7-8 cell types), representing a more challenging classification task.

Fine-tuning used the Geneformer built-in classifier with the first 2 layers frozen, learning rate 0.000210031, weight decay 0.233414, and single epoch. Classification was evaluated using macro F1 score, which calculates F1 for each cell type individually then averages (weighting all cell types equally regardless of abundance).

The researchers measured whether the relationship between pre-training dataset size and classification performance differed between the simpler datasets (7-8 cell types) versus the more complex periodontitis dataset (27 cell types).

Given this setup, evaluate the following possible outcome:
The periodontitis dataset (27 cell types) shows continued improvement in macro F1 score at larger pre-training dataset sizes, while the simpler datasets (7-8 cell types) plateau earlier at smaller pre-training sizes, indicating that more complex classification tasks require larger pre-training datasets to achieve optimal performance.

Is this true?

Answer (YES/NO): NO